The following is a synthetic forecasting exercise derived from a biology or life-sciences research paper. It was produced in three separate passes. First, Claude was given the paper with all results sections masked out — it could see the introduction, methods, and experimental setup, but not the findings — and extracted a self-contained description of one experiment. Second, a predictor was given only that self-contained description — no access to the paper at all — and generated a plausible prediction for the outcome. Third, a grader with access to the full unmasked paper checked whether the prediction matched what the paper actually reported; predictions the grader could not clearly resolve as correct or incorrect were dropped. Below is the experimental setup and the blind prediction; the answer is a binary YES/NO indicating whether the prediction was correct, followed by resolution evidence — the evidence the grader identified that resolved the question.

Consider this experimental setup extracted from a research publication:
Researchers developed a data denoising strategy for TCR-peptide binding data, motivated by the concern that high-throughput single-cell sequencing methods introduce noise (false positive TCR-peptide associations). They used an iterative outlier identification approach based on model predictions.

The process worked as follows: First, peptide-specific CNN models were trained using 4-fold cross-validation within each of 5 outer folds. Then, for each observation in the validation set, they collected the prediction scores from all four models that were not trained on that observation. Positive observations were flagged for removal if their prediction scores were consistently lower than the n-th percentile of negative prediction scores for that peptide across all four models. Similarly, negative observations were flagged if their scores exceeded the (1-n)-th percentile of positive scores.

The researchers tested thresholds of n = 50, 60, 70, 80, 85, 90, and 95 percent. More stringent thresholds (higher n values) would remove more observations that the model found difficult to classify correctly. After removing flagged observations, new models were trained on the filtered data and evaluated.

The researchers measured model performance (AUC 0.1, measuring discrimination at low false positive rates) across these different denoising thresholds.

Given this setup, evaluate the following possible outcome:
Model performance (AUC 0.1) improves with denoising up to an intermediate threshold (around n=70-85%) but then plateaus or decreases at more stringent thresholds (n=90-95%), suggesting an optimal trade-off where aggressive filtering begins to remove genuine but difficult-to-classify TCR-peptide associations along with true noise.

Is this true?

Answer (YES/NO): YES